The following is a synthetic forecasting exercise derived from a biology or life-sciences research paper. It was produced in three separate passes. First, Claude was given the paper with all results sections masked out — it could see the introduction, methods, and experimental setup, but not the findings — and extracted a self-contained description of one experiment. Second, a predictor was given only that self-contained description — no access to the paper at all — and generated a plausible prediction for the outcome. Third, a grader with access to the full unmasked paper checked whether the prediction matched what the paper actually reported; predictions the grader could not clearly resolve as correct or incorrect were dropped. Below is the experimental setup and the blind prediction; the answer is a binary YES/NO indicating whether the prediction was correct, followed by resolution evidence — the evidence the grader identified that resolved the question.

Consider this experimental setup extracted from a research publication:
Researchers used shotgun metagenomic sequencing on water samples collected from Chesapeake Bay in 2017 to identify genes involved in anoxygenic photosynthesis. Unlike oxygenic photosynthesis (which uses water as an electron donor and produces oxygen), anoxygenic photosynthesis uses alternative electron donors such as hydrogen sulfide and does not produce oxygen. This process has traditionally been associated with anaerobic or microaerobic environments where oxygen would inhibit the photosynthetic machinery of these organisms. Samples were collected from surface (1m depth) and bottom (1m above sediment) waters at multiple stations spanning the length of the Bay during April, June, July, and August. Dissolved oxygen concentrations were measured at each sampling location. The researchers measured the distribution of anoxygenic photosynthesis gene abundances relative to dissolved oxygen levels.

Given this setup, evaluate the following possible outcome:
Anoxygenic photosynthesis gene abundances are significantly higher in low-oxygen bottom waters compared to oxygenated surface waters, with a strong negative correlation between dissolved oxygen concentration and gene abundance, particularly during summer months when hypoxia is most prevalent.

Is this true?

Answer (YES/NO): NO